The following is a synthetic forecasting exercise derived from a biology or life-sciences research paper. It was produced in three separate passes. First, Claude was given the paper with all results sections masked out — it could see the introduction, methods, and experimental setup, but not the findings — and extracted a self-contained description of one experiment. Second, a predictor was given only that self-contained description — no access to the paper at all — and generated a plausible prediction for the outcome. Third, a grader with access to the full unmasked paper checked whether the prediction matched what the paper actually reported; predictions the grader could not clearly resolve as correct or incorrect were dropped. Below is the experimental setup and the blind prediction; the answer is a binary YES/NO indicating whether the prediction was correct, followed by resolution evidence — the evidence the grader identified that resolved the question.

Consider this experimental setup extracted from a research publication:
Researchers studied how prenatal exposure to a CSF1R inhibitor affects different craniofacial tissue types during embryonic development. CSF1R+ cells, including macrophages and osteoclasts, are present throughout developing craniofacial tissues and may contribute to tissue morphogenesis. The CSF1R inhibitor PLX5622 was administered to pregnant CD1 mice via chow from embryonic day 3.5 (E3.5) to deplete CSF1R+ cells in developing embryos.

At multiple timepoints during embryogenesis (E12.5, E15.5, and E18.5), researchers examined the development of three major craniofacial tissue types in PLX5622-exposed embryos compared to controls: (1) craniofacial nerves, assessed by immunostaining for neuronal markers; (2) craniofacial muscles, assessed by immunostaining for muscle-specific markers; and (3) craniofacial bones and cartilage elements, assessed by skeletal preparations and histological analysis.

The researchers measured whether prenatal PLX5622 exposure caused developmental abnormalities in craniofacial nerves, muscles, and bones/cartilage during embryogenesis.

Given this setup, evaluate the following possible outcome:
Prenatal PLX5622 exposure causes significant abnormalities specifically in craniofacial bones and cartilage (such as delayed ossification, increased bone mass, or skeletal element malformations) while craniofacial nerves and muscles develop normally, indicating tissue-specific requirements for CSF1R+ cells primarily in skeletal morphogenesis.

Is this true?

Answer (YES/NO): NO